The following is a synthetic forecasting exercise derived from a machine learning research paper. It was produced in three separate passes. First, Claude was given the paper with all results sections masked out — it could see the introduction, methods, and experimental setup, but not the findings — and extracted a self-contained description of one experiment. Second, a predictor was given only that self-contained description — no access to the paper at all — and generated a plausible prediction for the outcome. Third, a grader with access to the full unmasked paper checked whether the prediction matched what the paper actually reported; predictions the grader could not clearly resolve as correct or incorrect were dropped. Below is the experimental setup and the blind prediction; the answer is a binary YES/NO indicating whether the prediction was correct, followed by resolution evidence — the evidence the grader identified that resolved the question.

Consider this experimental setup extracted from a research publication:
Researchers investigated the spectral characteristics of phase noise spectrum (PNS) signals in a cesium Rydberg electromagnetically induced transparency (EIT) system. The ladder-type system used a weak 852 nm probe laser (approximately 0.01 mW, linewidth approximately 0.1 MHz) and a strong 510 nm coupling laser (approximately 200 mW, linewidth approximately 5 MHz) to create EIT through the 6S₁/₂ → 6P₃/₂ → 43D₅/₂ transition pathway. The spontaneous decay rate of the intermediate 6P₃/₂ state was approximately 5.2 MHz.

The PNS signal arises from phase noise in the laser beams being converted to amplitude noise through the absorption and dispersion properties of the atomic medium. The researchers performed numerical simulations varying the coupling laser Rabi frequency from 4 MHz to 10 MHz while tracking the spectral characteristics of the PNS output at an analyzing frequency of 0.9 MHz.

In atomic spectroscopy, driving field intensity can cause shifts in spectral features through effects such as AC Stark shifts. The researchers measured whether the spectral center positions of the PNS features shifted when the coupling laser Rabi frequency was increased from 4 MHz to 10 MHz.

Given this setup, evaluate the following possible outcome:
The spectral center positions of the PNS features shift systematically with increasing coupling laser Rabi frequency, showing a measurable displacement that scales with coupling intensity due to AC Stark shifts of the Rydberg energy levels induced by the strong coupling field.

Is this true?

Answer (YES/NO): NO